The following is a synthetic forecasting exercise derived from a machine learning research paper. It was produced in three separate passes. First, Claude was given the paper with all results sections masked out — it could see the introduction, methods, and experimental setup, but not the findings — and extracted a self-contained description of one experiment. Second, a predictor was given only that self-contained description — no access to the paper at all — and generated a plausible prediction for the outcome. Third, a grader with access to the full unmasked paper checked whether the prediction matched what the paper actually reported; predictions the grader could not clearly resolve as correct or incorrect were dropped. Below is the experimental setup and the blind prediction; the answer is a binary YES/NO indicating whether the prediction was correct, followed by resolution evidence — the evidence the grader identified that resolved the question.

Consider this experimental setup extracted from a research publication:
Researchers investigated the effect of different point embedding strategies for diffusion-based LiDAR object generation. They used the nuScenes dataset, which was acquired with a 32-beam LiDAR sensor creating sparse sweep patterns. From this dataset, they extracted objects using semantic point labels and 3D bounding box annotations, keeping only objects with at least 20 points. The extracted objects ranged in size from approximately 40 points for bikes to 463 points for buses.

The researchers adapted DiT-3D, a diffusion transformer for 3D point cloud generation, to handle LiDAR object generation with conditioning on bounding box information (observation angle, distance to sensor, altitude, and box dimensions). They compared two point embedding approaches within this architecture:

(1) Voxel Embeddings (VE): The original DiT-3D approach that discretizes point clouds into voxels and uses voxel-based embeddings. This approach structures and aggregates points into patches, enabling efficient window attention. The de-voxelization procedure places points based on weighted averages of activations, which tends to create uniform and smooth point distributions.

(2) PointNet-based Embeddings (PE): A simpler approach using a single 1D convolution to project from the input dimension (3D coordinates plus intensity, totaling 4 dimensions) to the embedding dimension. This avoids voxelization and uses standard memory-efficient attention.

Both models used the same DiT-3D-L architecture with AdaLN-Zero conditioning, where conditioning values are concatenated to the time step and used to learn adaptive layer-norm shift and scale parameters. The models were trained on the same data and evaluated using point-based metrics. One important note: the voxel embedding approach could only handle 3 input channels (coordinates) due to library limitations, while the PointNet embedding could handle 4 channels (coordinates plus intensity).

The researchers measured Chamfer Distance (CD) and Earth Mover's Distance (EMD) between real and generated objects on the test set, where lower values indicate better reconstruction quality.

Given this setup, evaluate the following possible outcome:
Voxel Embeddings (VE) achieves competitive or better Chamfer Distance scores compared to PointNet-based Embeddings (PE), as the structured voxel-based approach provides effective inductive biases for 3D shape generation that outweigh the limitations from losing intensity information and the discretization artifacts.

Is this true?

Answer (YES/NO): YES